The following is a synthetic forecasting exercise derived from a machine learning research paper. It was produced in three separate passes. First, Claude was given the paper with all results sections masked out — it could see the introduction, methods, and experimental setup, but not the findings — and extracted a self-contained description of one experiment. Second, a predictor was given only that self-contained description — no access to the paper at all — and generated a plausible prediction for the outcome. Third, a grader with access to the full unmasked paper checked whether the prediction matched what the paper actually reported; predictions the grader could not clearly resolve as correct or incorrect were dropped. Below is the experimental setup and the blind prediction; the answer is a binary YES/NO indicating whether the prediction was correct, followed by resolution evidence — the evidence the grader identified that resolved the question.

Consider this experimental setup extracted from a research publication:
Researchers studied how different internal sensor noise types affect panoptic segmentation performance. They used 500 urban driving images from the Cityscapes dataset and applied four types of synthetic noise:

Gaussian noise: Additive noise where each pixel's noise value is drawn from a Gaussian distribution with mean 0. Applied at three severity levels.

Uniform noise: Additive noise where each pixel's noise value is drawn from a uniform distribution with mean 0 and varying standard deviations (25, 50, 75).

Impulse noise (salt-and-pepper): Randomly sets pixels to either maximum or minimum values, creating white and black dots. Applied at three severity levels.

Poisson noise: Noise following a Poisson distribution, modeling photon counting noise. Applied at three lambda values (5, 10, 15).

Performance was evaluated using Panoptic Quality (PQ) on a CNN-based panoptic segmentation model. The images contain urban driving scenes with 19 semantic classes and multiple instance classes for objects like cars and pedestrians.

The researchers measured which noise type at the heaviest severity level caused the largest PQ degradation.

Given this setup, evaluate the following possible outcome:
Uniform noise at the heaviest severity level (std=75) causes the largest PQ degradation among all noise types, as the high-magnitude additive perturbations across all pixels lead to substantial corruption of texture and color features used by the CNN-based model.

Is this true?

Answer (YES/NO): NO